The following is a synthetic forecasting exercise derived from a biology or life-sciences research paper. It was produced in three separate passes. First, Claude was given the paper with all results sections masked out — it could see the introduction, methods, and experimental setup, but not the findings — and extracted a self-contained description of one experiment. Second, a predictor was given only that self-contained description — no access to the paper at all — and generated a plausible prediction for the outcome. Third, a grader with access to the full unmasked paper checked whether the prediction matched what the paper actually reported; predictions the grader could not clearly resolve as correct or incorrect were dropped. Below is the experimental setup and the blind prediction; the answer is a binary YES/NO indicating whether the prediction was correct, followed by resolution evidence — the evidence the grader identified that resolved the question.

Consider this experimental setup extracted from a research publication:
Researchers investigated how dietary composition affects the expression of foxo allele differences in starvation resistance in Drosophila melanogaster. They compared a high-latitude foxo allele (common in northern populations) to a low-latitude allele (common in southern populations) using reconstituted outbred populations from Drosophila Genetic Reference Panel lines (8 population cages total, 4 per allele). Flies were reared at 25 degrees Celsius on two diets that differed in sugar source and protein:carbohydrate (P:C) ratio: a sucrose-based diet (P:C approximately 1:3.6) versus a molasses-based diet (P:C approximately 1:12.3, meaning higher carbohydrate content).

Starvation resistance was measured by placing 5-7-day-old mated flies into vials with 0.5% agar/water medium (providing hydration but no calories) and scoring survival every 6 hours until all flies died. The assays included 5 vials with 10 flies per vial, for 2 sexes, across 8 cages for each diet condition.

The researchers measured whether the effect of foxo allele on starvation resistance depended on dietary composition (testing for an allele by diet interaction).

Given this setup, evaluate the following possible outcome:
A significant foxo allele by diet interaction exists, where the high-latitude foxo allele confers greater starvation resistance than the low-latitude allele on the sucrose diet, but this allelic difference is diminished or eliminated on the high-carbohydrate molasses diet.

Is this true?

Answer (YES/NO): NO